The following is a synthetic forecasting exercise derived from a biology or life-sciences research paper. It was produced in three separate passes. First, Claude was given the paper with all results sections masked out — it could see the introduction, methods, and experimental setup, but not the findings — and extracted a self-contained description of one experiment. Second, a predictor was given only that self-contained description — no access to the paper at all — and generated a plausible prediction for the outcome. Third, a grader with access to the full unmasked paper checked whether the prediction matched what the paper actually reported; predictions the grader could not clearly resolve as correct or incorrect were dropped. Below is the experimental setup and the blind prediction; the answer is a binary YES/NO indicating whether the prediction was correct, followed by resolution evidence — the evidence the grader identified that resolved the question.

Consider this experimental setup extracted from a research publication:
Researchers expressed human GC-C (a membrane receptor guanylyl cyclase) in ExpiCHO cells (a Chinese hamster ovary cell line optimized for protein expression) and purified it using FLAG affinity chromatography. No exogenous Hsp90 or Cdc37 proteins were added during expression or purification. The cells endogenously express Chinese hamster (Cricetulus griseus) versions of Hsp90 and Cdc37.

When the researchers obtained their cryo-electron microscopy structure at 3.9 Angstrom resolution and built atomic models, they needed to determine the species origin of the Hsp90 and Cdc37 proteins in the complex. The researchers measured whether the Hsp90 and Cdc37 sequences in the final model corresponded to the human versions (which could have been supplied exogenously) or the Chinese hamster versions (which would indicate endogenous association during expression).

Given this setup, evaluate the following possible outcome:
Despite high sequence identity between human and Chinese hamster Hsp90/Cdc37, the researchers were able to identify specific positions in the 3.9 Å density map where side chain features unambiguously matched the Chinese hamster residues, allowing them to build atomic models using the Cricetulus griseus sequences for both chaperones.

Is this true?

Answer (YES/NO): NO